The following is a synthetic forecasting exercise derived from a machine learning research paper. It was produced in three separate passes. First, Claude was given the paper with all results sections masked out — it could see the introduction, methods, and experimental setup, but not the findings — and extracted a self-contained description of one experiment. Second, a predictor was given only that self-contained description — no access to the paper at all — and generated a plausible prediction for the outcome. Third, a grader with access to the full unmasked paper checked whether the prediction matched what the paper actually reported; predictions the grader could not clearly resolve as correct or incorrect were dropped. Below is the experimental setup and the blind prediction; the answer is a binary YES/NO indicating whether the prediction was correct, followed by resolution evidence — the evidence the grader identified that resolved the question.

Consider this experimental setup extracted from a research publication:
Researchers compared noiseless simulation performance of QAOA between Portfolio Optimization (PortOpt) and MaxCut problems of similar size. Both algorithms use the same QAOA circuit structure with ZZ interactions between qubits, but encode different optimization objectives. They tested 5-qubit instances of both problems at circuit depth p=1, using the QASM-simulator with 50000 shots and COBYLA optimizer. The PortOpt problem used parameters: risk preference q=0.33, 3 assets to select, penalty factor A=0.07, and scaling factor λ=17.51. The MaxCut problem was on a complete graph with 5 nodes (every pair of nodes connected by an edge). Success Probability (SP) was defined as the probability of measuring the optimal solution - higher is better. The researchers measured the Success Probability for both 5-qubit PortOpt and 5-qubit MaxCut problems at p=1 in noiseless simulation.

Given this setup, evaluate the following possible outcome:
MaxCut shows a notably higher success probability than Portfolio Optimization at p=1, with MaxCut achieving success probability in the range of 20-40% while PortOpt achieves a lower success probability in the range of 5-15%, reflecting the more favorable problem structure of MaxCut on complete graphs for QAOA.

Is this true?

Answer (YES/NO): NO